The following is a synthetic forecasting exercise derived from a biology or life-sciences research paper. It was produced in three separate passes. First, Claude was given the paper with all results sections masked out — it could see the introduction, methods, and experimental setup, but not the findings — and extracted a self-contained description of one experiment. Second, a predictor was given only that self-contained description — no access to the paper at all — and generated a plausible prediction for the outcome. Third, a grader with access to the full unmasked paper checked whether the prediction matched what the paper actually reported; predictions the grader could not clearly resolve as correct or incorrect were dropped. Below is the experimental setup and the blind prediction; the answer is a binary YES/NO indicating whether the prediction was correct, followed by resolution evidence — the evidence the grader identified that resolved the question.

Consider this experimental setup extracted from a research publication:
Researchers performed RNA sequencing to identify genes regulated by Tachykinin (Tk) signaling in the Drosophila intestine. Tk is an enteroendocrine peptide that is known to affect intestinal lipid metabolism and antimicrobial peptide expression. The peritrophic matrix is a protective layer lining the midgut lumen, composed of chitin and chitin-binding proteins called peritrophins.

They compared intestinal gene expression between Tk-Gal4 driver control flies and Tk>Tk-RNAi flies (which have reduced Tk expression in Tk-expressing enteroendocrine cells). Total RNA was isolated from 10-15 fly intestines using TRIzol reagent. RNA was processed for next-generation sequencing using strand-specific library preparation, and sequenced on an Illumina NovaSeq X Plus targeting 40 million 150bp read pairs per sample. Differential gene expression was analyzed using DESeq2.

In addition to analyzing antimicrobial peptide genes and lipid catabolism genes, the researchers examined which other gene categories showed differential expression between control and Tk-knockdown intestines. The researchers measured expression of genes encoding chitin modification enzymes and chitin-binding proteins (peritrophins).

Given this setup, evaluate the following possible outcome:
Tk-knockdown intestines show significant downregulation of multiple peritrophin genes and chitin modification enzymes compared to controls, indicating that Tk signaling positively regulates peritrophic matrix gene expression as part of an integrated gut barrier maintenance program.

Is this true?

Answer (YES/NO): YES